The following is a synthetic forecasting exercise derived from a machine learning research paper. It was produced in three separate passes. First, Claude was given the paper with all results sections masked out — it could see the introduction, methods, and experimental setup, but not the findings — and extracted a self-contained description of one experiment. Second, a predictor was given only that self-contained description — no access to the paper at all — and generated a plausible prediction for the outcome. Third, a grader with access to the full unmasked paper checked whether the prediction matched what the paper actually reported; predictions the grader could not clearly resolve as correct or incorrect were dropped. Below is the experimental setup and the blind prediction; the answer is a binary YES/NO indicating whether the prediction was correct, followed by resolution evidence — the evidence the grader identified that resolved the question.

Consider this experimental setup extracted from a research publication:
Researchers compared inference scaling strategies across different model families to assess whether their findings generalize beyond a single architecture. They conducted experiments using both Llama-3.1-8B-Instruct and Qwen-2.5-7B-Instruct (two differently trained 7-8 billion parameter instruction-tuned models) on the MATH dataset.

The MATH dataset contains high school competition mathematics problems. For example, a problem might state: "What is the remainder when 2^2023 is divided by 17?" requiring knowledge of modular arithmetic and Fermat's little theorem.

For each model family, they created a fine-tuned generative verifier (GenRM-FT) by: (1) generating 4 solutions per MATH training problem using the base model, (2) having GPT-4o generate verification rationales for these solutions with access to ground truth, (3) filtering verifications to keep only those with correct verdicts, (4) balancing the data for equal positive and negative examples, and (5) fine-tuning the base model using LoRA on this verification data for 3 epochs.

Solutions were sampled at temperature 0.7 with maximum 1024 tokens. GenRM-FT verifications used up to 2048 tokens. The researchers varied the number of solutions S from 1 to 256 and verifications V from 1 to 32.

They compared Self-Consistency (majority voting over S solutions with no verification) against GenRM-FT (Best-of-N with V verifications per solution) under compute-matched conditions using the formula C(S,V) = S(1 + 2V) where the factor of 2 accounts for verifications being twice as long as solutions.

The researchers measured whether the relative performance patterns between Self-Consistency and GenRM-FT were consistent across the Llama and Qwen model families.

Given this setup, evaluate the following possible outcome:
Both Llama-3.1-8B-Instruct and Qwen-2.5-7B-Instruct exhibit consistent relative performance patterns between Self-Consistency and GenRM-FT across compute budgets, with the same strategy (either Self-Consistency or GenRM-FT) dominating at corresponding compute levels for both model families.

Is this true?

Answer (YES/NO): YES